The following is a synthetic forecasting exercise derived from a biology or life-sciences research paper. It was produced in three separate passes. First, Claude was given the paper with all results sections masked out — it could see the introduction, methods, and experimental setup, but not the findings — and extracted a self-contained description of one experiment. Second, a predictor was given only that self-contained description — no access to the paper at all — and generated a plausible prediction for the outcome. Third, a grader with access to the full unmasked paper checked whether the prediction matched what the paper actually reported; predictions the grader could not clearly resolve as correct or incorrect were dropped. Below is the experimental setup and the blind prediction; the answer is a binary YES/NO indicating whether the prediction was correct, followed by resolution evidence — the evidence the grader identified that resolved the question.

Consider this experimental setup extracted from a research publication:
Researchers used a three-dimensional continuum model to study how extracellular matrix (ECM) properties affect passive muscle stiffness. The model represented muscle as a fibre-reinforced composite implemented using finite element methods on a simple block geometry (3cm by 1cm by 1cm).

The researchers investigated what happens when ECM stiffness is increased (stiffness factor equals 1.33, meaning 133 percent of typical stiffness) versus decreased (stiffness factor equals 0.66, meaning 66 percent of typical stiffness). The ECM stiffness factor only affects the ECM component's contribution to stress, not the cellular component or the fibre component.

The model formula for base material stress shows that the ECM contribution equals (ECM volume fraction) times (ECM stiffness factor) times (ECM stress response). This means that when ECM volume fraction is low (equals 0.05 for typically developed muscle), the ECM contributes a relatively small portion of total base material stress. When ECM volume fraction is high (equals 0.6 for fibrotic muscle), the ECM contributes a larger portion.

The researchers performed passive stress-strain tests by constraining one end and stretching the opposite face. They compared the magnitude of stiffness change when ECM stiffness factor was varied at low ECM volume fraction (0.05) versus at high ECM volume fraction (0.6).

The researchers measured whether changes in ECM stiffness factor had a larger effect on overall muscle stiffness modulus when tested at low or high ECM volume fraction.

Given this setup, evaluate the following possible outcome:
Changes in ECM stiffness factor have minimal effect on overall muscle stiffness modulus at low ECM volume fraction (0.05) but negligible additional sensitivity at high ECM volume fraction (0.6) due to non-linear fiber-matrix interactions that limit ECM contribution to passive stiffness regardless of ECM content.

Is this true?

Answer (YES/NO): NO